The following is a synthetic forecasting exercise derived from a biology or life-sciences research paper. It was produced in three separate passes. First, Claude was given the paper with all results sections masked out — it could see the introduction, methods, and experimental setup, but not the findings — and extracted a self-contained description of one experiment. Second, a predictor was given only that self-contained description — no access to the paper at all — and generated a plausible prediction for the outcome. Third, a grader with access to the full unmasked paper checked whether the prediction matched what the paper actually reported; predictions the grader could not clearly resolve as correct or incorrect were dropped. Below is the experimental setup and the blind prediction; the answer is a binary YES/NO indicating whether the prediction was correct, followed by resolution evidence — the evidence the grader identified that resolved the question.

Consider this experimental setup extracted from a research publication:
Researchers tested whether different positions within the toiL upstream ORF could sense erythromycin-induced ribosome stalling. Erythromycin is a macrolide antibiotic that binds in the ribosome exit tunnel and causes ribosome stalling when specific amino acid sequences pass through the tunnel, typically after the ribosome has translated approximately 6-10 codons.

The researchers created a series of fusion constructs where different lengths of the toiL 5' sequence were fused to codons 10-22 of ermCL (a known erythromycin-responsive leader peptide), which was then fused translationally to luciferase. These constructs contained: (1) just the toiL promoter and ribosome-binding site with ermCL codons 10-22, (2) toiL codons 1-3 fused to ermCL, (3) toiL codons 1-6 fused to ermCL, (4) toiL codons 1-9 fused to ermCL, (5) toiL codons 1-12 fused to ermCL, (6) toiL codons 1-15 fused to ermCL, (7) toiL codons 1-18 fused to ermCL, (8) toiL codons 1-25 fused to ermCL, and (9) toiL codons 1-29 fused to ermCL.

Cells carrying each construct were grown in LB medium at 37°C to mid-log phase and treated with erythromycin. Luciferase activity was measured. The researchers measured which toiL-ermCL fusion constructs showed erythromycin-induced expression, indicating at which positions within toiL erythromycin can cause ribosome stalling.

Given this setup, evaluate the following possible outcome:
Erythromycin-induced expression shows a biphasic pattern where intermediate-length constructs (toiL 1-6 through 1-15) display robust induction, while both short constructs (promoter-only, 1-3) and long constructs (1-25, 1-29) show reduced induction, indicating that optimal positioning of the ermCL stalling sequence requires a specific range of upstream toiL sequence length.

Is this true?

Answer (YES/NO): NO